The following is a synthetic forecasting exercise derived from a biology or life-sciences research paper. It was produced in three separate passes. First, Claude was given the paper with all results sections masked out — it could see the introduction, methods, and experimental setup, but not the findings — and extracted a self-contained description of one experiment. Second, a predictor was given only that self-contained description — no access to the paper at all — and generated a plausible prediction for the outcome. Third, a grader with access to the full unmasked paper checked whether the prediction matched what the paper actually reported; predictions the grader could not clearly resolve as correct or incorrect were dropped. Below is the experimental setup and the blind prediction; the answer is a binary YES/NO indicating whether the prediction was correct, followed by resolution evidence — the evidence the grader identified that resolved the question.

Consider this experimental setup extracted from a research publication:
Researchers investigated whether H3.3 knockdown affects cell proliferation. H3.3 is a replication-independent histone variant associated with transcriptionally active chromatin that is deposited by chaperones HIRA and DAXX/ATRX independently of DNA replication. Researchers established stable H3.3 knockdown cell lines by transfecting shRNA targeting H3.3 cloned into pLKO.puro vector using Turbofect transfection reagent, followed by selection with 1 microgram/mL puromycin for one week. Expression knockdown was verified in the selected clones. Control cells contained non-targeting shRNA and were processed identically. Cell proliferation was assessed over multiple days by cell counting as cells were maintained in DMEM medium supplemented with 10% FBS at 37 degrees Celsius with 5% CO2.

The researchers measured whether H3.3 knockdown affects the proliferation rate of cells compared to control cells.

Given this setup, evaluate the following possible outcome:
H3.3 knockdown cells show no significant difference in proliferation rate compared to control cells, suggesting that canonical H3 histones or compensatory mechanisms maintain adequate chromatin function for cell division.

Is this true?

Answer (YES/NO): NO